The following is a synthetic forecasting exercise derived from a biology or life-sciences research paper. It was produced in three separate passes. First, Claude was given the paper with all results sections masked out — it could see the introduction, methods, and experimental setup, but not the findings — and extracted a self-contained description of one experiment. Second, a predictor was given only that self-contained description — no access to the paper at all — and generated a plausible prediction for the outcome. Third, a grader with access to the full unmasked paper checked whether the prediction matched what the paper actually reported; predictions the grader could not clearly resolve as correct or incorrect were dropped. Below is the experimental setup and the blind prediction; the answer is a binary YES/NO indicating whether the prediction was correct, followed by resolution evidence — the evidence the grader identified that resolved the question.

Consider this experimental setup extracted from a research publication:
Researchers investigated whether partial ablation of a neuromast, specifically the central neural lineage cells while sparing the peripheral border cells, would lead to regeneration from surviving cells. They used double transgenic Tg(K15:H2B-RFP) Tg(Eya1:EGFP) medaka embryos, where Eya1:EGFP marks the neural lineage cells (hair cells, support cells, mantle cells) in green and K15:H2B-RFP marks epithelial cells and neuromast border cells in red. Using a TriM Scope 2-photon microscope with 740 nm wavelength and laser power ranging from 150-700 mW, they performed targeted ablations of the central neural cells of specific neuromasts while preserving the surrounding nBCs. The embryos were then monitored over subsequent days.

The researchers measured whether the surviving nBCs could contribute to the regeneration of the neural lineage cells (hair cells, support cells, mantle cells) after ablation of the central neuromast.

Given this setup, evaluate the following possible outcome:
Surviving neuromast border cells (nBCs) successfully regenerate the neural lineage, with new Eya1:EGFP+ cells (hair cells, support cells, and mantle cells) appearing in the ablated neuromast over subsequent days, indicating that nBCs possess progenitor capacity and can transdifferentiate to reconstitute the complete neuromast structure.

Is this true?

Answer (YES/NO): NO